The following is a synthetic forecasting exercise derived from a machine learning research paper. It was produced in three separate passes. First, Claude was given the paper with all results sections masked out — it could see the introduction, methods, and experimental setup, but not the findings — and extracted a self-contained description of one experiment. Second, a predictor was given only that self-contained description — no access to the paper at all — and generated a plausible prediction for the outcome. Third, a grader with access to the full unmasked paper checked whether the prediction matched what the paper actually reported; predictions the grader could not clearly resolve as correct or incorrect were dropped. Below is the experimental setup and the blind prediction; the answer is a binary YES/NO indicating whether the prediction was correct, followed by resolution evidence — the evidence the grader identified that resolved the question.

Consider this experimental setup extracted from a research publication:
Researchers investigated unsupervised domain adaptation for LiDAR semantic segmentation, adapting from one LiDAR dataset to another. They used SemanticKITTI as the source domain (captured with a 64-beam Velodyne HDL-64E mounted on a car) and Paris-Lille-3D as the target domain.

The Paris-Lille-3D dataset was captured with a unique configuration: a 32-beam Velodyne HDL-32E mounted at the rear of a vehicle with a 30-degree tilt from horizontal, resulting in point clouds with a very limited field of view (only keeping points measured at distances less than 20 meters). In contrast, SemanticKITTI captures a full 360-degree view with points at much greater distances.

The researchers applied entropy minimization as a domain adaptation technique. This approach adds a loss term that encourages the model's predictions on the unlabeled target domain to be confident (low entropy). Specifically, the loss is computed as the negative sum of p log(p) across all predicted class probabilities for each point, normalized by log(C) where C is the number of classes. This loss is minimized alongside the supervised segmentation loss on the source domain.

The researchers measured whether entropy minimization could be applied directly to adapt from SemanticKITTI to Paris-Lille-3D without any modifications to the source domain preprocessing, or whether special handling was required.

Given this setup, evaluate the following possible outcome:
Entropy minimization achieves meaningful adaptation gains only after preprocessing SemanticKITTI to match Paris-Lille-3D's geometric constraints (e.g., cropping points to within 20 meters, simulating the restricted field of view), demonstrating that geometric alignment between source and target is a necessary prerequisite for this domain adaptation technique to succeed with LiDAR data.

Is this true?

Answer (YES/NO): YES